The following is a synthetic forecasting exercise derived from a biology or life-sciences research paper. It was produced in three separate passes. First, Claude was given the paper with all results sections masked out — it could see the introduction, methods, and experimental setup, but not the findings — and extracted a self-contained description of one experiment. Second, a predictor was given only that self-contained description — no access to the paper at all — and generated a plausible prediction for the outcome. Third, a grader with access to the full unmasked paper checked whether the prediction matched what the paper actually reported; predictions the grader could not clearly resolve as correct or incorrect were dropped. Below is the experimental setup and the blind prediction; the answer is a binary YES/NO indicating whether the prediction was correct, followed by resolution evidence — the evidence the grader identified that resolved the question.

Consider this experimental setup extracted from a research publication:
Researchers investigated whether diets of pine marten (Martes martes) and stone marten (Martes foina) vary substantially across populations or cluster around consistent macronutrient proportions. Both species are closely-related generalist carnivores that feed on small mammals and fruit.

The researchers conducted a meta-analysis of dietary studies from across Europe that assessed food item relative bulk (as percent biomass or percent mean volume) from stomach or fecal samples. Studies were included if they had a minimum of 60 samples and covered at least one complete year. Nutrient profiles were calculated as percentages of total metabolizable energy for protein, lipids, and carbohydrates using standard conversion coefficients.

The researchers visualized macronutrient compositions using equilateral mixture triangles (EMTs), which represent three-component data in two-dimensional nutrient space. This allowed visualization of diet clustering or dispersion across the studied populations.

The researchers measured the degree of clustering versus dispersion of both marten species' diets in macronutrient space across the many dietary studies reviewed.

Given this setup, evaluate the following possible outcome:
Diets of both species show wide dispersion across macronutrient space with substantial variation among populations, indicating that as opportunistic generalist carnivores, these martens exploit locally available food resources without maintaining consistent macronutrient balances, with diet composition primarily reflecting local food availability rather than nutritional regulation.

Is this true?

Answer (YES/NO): NO